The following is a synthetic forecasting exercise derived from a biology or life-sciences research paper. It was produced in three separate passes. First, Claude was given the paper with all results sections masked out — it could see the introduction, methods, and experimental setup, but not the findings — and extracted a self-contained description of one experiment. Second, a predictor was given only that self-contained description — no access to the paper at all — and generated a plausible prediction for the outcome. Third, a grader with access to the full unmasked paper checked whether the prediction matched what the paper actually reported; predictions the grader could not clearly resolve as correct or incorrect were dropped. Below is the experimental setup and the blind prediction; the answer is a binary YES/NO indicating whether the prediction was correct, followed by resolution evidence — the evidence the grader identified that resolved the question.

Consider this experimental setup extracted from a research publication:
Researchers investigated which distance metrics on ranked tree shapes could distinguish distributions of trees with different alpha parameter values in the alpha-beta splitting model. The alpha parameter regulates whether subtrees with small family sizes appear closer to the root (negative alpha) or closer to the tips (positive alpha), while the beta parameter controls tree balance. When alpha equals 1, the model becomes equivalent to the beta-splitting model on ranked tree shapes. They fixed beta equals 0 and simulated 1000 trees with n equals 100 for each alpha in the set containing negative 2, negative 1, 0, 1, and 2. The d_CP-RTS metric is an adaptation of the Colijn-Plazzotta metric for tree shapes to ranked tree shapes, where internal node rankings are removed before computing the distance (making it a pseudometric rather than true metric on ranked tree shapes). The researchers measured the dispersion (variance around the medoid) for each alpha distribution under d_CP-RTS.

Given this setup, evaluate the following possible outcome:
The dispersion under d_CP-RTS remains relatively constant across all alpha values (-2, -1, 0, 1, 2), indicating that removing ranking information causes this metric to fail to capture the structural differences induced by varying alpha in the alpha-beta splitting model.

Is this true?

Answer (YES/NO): YES